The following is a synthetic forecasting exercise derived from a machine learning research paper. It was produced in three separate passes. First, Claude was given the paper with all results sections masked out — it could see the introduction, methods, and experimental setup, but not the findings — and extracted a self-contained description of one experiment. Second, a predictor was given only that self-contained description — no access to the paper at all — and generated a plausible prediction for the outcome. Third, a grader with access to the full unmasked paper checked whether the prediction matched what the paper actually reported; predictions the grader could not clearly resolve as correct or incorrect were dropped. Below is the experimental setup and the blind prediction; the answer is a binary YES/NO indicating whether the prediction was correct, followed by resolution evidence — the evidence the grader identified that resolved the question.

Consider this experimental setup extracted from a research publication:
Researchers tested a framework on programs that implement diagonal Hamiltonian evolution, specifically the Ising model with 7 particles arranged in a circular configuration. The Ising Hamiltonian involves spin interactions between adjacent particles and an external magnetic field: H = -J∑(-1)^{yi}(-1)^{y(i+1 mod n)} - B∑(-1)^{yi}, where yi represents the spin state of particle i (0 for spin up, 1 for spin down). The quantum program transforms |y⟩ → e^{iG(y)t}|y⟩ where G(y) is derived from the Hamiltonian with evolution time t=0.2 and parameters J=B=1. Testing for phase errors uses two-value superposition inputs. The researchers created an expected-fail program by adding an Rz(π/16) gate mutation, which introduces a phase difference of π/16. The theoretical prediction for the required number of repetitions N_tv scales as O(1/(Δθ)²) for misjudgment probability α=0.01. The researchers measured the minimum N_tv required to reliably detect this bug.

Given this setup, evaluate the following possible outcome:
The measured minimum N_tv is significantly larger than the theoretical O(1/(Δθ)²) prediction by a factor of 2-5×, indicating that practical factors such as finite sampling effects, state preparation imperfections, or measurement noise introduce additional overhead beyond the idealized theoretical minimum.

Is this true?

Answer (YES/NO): NO